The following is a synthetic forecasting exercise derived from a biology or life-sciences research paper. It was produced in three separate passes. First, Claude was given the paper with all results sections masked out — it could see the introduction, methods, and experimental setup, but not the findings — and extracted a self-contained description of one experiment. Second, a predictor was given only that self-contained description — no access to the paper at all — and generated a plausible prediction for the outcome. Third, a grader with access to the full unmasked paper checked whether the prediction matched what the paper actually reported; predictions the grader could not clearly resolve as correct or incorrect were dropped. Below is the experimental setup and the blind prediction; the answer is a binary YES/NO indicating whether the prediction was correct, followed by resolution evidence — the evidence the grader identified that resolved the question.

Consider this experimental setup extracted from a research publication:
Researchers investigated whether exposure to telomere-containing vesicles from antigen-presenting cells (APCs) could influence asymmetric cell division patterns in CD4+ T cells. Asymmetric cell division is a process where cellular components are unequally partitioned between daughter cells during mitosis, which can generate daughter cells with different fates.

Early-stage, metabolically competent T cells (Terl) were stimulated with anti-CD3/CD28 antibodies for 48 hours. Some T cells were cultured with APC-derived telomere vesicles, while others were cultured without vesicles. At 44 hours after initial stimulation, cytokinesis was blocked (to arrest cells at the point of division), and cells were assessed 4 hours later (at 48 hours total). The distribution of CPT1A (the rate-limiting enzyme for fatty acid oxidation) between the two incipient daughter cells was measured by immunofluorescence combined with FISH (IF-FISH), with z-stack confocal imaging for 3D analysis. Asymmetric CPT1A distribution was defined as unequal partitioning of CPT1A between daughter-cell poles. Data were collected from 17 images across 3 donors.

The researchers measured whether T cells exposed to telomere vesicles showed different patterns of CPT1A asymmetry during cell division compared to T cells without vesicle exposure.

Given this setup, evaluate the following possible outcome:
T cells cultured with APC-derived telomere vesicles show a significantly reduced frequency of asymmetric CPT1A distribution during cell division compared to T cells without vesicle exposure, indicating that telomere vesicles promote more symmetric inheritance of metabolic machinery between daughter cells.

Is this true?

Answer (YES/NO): NO